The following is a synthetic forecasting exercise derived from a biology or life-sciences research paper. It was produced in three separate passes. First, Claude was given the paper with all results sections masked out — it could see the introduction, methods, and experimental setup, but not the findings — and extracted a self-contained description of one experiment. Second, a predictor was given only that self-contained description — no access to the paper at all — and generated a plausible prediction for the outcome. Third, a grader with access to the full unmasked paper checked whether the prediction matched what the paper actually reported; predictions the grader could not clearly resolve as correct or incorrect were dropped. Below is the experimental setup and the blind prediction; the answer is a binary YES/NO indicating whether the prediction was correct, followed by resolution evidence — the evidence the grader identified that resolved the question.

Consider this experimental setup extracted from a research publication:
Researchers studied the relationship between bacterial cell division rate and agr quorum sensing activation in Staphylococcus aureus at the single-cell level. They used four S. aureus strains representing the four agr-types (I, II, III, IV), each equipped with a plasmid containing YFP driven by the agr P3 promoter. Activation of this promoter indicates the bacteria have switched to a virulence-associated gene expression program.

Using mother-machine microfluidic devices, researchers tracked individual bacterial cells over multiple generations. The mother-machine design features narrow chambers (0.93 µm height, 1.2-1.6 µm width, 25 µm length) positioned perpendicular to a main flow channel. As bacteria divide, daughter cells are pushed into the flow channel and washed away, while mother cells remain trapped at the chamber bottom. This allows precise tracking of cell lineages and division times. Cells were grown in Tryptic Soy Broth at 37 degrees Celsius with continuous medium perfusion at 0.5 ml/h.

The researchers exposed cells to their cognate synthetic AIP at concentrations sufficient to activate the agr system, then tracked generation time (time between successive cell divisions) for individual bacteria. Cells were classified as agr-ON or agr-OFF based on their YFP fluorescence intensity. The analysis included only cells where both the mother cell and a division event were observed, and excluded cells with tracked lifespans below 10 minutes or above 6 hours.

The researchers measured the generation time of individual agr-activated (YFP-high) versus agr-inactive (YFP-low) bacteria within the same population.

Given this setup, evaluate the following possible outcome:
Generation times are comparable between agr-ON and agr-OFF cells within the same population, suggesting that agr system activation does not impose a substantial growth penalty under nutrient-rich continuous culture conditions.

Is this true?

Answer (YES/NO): NO